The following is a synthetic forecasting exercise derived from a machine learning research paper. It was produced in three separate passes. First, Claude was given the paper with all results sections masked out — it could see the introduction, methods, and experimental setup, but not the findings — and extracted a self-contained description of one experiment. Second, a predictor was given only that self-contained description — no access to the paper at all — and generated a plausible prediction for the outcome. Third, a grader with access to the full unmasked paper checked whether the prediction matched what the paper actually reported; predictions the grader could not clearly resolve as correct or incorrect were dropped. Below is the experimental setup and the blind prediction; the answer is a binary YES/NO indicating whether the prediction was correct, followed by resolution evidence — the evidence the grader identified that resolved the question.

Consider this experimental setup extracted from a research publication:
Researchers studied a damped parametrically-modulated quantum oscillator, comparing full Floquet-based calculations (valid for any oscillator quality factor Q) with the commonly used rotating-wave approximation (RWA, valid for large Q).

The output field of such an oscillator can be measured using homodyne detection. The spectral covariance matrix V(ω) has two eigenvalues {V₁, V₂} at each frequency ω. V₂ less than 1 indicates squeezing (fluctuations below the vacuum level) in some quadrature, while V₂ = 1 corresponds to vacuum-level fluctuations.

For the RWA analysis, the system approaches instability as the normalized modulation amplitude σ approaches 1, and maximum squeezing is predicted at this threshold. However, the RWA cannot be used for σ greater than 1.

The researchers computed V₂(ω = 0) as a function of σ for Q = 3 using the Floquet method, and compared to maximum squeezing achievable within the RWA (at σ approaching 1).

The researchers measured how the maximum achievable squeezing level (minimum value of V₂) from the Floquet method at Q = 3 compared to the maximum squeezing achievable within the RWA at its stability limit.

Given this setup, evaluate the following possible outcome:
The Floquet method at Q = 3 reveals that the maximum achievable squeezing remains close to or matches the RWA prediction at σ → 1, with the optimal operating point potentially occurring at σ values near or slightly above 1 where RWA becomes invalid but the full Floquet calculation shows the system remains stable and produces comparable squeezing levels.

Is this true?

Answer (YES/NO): NO